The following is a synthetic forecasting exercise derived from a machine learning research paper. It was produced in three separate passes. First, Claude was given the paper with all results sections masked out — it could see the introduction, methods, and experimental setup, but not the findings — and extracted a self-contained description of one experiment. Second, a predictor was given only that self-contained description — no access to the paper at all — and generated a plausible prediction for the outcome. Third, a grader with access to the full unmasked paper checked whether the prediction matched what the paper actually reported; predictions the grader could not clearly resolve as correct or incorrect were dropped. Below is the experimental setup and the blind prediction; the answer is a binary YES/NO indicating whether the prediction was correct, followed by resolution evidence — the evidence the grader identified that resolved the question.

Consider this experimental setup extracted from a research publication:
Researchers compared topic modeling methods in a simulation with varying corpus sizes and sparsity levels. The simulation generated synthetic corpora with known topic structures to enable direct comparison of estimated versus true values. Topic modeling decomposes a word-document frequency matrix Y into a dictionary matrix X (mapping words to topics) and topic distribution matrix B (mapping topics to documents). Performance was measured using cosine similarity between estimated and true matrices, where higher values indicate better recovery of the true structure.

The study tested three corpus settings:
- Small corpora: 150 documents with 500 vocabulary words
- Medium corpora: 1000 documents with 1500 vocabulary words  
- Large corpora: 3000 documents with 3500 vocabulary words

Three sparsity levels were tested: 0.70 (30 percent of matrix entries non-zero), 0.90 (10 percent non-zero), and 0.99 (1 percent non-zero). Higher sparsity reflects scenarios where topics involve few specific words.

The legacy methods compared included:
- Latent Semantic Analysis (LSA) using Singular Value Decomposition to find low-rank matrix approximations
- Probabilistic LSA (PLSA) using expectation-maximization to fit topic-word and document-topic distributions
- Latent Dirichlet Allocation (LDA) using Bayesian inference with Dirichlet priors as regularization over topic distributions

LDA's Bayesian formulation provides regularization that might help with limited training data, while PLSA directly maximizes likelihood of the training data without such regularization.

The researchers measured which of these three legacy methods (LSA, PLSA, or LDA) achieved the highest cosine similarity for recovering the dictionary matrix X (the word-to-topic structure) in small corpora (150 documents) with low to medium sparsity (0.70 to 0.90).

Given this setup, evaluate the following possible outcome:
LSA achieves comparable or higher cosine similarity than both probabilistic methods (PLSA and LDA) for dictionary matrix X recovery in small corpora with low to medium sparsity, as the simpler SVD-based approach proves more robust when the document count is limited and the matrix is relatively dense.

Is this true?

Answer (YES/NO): NO